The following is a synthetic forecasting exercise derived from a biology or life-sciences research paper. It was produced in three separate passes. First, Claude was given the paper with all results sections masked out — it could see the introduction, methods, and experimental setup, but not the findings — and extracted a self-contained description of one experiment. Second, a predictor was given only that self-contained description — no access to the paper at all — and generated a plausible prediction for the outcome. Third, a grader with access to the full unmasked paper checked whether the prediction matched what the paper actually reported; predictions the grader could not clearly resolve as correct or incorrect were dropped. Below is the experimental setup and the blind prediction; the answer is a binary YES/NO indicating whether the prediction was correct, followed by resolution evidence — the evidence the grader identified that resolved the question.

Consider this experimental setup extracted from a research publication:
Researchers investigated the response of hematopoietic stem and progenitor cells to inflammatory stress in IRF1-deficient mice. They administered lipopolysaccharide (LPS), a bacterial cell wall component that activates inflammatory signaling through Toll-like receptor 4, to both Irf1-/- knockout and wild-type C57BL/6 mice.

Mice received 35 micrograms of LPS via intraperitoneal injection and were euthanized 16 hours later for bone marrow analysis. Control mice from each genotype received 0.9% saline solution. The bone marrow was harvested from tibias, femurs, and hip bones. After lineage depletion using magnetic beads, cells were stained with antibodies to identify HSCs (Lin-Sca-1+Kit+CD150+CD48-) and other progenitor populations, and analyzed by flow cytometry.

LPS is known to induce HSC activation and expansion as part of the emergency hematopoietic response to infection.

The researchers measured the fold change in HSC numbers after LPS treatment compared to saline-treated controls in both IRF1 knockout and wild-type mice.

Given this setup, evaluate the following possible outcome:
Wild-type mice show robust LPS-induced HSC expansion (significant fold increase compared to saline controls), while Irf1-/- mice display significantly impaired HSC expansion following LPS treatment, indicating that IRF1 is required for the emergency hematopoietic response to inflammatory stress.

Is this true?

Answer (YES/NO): NO